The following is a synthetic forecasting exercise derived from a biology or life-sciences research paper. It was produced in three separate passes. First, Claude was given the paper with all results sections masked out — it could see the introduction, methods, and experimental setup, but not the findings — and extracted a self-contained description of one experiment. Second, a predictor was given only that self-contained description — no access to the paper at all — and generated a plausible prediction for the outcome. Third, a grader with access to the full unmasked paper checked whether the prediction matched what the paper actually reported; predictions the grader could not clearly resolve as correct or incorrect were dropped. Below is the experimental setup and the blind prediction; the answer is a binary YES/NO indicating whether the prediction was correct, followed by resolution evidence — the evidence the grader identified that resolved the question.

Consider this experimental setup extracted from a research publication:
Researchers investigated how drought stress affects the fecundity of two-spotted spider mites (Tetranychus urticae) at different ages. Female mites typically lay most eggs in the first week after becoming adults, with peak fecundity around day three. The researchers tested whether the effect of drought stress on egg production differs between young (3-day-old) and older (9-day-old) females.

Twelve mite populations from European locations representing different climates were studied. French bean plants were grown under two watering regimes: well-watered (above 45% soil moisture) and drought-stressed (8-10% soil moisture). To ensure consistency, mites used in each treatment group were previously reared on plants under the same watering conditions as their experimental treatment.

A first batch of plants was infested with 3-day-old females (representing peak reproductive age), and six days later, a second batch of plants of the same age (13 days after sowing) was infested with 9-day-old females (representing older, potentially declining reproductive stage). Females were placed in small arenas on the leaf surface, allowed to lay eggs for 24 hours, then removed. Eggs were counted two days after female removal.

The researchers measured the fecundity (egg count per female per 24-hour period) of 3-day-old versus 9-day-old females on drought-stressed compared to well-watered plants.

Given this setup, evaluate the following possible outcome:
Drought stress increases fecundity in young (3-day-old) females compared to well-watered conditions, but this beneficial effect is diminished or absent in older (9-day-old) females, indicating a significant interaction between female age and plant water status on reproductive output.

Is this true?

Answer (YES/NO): YES